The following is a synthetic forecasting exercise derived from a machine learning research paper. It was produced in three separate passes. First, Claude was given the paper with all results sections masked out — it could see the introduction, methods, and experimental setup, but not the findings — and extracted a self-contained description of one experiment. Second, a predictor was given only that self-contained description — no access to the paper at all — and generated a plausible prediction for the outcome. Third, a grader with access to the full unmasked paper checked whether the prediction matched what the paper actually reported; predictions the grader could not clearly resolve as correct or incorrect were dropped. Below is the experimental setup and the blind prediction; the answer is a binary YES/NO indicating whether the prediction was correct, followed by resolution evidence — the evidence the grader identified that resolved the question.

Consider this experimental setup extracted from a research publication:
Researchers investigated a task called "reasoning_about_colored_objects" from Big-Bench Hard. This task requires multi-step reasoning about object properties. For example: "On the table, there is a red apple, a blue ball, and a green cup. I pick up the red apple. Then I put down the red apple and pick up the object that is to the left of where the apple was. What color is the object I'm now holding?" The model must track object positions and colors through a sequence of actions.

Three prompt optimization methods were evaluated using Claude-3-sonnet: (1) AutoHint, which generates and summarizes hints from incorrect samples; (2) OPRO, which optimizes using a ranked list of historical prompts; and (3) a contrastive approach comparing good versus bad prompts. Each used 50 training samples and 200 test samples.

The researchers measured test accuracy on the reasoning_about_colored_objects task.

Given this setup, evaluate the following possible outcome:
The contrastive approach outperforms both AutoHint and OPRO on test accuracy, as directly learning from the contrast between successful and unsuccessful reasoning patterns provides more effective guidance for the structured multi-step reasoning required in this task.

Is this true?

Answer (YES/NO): NO